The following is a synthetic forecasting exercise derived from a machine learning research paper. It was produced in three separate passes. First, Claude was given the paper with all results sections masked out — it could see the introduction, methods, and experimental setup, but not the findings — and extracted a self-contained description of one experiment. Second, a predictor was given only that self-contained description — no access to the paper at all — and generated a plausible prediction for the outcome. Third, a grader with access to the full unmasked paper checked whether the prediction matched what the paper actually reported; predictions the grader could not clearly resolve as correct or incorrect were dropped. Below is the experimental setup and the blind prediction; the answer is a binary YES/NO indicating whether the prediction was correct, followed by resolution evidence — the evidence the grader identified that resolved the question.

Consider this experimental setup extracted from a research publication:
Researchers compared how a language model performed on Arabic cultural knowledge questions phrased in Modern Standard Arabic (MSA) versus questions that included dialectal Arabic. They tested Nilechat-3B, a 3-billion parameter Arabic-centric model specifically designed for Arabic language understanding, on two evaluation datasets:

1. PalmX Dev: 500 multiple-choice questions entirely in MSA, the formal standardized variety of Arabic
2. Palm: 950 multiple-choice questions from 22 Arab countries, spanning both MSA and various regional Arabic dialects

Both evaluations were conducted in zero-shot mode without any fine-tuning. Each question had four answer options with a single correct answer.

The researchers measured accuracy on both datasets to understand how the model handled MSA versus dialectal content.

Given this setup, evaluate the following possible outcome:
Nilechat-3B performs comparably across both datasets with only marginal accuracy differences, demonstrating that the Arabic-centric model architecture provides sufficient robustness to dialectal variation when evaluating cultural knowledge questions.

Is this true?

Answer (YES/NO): NO